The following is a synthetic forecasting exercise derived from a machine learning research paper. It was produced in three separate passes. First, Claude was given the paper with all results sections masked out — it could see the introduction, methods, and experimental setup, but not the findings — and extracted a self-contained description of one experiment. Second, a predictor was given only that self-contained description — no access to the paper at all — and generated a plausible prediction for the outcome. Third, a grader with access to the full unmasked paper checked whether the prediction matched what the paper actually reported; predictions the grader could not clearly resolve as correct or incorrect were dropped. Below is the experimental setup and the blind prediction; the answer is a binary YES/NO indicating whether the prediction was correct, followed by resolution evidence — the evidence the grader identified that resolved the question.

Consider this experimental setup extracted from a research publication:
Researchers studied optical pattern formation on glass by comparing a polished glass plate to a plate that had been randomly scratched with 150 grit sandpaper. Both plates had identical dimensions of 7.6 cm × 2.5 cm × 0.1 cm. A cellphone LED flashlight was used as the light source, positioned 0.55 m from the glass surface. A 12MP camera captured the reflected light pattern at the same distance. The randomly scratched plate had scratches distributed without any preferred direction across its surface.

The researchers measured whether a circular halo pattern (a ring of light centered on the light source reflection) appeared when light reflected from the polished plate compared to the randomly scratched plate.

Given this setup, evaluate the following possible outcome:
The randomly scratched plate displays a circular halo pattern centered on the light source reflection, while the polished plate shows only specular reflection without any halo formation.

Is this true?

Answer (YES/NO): NO